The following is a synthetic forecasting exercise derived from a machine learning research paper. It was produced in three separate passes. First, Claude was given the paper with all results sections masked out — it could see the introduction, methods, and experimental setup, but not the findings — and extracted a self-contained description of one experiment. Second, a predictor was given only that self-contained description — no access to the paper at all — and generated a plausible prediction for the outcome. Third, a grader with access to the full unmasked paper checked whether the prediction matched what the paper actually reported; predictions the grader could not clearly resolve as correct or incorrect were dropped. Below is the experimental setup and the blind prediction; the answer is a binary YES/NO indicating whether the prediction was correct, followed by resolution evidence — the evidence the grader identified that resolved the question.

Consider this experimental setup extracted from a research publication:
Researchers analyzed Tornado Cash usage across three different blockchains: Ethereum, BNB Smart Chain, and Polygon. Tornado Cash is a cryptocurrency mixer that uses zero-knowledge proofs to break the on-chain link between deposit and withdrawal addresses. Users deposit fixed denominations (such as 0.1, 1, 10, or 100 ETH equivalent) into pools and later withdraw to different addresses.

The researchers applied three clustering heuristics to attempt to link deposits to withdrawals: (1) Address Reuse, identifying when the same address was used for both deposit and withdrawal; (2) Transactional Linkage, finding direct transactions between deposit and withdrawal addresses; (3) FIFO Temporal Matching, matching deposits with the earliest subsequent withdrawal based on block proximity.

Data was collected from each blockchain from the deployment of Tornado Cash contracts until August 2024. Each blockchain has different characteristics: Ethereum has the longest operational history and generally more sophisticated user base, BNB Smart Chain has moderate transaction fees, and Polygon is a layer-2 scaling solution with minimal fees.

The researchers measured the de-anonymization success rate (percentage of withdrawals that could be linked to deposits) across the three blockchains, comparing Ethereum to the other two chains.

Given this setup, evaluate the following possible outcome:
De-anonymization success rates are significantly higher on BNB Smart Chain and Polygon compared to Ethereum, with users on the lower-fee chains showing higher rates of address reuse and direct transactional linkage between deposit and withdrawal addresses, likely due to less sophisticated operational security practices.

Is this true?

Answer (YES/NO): NO